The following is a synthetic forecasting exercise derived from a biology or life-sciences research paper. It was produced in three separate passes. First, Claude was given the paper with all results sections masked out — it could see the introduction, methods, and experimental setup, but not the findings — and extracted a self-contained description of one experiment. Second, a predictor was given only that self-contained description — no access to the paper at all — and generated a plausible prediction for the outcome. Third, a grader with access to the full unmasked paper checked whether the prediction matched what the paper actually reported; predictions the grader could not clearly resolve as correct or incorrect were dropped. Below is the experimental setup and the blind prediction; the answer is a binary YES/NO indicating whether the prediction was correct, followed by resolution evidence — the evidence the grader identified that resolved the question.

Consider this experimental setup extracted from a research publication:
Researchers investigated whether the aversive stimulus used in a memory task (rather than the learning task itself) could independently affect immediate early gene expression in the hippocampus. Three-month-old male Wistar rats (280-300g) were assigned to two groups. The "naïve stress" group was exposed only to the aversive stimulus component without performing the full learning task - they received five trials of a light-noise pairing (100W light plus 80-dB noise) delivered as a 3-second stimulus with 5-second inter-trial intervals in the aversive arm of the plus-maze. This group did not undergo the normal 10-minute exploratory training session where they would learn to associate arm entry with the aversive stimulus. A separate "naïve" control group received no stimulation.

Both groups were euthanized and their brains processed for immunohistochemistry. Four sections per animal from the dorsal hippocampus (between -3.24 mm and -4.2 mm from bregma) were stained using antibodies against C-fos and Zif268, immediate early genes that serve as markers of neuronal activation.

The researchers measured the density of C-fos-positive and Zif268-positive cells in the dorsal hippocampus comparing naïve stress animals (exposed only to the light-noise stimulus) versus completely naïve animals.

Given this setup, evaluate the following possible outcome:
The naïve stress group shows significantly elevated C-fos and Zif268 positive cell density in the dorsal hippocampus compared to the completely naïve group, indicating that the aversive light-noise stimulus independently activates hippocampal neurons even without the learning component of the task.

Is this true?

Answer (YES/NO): NO